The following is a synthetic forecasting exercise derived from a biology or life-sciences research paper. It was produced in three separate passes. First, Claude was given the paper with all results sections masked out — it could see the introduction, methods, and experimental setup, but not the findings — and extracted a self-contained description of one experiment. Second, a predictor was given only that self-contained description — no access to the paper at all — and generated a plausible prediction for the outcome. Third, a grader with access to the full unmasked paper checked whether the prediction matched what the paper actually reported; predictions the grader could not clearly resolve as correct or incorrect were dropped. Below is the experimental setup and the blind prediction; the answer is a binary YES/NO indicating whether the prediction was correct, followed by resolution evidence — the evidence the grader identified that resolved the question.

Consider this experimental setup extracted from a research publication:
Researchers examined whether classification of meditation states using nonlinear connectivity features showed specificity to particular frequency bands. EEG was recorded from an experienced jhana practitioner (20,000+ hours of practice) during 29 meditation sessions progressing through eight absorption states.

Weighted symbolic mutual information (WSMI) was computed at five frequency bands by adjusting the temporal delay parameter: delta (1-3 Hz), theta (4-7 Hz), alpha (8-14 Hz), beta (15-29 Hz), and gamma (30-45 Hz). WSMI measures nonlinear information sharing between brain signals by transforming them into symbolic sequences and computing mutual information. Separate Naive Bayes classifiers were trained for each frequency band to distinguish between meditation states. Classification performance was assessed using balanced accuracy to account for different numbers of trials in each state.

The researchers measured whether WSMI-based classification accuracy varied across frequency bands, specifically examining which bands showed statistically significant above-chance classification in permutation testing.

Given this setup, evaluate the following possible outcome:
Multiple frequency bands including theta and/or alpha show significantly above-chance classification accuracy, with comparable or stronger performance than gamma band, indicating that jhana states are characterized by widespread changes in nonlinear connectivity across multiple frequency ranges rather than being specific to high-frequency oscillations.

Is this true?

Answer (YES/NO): NO